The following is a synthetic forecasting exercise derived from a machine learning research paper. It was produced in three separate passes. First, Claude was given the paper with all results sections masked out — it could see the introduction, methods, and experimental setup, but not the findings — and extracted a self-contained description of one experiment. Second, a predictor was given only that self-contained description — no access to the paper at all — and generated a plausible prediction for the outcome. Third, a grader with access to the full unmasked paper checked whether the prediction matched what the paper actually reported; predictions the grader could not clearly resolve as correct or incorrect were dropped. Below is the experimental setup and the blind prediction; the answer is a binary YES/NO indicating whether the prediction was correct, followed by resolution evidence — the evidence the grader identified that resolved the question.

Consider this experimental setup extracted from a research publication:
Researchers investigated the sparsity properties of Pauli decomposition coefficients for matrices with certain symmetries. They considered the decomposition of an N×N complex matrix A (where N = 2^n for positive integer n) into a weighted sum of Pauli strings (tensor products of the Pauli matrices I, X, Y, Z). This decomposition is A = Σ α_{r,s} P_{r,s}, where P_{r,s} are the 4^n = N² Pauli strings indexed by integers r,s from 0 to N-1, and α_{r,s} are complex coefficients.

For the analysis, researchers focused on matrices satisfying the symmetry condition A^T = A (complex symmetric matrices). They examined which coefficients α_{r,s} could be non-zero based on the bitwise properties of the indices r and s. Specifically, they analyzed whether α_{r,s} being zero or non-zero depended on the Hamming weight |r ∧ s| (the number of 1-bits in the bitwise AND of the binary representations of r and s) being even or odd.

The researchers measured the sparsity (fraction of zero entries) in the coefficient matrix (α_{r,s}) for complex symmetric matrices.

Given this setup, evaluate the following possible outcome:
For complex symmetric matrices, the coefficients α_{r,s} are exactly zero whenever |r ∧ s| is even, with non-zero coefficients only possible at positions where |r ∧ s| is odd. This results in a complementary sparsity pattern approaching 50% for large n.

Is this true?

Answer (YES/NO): NO